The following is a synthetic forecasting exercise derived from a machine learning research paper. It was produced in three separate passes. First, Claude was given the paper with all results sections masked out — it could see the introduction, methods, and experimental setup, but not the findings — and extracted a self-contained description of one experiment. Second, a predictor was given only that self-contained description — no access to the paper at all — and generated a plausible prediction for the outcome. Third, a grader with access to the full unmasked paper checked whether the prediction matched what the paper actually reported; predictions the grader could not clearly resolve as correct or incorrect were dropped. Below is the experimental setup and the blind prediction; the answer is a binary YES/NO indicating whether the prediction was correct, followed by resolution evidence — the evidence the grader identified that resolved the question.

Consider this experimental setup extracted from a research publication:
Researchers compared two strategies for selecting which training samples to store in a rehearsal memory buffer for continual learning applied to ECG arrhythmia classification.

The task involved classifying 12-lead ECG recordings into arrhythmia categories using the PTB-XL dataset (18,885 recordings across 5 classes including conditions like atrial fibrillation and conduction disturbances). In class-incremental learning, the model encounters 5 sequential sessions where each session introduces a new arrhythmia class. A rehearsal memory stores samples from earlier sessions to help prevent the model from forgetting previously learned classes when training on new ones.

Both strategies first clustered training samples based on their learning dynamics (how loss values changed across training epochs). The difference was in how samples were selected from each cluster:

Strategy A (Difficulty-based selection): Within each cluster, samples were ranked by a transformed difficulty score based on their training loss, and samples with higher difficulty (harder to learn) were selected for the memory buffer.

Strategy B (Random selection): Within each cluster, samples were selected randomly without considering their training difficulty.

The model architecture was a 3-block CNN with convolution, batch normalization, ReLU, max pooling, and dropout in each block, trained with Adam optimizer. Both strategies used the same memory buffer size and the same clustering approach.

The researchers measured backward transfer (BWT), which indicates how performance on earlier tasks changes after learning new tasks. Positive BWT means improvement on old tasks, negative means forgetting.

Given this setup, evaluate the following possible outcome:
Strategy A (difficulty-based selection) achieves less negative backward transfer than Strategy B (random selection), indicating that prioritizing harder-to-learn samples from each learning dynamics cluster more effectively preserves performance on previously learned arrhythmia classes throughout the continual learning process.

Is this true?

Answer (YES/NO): NO